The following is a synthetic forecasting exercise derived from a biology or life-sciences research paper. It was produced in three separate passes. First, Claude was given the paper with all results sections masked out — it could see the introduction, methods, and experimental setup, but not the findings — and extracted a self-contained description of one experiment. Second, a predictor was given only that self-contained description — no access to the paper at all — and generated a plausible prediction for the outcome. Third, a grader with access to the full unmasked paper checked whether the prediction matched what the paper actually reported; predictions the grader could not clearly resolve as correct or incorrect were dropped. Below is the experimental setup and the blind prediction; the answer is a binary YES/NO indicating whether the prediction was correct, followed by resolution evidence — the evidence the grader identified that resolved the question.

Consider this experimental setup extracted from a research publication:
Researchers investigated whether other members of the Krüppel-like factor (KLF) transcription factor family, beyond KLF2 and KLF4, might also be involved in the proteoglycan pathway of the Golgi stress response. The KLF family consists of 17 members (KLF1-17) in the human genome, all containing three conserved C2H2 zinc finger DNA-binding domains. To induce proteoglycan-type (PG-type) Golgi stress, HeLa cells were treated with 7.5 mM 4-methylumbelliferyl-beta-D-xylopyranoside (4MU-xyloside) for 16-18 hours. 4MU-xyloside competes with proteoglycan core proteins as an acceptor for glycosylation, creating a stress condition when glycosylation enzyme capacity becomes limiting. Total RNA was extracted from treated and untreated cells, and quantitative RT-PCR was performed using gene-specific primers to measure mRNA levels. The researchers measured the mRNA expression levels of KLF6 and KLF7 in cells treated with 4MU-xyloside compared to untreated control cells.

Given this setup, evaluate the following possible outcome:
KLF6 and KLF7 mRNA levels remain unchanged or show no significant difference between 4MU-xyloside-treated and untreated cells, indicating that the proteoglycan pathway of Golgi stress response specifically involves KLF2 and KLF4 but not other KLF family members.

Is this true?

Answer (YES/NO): NO